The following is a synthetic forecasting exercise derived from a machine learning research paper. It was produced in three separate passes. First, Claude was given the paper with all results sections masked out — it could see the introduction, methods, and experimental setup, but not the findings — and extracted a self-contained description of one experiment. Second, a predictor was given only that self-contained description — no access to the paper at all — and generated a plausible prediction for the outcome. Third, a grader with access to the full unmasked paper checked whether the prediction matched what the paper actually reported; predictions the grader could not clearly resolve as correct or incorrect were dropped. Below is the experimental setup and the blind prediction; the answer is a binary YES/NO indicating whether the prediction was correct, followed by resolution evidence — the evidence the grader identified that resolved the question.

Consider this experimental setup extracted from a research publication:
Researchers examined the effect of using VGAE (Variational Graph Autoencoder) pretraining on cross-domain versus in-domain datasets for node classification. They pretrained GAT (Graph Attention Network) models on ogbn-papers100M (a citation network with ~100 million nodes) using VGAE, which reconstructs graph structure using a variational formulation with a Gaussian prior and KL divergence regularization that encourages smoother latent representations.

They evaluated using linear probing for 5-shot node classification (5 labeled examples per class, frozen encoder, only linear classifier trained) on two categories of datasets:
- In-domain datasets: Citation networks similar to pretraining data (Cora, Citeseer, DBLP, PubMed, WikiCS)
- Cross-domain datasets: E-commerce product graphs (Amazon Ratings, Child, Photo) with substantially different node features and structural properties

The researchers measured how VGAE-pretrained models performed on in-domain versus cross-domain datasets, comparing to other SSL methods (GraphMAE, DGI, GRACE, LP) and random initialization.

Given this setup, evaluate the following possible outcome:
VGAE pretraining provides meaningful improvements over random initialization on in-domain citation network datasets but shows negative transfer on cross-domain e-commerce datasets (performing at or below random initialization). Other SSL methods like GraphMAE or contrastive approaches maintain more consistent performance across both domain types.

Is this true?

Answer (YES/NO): NO